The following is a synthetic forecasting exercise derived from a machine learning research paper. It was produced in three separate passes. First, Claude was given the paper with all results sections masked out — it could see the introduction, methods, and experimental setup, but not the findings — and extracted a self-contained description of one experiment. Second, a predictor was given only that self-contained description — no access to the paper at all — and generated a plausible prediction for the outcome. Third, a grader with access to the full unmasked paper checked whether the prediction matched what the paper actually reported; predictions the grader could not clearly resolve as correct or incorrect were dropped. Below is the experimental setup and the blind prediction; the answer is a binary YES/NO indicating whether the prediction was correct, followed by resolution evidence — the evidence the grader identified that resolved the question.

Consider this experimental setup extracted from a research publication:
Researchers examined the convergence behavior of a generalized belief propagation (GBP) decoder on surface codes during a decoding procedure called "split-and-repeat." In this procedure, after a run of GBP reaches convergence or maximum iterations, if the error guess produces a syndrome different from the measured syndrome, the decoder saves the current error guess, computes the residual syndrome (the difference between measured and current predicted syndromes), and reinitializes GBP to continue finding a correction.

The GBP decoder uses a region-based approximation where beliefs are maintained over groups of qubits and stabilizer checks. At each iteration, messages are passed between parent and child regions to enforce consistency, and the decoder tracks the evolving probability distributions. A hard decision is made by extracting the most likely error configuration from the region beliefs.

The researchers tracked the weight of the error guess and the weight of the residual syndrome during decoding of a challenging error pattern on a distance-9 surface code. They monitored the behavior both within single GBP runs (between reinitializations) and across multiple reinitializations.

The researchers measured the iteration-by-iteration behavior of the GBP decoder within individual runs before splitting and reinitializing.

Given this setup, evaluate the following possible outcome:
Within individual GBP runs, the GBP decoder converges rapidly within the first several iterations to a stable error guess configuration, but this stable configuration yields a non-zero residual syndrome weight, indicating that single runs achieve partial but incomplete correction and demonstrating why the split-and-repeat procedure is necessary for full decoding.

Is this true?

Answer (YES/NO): NO